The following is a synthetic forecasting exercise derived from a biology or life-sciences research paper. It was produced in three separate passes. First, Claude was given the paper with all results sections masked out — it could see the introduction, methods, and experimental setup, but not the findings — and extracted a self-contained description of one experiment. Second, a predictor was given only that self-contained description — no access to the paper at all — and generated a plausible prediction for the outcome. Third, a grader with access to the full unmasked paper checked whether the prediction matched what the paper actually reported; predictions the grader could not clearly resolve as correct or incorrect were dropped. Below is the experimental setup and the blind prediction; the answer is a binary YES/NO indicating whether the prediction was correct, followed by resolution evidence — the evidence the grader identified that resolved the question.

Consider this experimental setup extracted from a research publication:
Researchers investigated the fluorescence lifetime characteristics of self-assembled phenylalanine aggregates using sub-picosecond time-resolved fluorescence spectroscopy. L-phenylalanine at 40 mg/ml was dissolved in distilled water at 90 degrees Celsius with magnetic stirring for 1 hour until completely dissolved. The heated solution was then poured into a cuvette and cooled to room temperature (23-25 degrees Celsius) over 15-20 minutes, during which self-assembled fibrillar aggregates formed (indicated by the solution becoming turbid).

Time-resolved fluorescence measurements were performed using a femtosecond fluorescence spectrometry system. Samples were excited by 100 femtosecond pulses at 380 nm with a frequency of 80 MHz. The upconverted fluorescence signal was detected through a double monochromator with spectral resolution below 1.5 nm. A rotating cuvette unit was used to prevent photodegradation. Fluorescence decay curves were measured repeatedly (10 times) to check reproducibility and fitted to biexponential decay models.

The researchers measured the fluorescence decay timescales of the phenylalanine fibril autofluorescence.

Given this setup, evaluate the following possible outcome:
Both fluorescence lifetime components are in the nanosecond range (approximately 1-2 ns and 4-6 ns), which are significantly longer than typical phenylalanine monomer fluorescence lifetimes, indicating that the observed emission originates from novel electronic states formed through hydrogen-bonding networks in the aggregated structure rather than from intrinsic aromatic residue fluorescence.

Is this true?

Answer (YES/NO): NO